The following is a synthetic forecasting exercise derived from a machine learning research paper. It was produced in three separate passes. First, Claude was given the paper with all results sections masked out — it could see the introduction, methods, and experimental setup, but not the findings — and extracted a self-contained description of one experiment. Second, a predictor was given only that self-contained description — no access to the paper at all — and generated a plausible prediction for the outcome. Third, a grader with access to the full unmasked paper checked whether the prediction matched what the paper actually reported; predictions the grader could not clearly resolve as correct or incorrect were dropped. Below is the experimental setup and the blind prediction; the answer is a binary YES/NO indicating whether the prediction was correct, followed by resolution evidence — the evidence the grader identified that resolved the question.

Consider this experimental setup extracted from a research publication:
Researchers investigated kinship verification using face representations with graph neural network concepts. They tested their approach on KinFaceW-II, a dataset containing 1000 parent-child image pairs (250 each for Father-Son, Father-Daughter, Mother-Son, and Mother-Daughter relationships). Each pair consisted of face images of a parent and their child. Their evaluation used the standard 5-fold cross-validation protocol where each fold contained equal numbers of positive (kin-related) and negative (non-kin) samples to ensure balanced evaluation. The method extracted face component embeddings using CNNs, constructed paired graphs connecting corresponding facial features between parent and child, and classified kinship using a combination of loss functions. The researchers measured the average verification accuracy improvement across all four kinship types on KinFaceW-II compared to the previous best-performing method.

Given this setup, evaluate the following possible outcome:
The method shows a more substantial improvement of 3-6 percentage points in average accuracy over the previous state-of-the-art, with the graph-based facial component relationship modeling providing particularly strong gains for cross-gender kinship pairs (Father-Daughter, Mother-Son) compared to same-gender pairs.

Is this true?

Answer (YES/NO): NO